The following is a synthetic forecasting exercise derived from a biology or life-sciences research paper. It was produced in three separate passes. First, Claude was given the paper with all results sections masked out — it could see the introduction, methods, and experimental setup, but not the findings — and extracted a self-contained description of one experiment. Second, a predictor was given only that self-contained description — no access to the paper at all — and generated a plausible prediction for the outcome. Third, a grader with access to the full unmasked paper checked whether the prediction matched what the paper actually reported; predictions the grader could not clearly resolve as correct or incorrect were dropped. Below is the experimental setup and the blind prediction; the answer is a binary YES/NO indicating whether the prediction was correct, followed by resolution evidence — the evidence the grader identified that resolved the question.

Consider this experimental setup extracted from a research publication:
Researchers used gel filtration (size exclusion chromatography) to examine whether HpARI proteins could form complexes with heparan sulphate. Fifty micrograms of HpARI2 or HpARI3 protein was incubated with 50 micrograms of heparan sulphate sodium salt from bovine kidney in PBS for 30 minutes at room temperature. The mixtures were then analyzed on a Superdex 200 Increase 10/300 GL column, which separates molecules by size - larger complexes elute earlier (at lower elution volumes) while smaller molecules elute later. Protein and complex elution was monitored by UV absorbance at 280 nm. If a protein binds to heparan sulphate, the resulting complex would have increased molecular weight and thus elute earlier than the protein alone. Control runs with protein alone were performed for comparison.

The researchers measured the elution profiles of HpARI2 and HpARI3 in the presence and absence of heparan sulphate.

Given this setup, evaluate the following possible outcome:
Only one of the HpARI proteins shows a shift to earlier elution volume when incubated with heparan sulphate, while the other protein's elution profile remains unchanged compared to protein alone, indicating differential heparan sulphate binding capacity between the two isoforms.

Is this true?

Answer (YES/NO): YES